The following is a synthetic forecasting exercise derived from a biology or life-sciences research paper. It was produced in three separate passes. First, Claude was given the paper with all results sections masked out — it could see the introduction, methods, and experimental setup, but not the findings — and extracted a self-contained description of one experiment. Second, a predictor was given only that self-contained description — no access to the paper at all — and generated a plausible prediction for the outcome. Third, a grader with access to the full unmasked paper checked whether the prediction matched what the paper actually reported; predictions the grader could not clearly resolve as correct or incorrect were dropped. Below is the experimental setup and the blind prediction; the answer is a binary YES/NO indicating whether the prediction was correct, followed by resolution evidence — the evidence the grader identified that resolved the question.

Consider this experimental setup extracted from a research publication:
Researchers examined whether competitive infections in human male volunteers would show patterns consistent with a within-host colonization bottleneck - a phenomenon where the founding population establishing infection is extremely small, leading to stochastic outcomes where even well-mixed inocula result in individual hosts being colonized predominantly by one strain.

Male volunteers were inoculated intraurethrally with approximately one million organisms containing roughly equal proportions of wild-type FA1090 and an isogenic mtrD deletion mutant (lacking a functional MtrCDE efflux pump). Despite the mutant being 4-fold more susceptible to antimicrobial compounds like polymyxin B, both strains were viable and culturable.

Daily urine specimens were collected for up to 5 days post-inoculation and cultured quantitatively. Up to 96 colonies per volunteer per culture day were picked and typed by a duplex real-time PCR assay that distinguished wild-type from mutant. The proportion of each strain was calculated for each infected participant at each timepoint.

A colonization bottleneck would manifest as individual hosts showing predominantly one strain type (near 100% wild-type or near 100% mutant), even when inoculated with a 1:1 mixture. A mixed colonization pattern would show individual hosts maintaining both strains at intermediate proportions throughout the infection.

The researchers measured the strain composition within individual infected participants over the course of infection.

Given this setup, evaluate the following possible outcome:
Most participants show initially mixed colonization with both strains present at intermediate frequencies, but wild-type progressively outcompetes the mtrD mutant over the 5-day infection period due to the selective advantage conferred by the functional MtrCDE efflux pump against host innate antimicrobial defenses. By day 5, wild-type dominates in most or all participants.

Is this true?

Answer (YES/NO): NO